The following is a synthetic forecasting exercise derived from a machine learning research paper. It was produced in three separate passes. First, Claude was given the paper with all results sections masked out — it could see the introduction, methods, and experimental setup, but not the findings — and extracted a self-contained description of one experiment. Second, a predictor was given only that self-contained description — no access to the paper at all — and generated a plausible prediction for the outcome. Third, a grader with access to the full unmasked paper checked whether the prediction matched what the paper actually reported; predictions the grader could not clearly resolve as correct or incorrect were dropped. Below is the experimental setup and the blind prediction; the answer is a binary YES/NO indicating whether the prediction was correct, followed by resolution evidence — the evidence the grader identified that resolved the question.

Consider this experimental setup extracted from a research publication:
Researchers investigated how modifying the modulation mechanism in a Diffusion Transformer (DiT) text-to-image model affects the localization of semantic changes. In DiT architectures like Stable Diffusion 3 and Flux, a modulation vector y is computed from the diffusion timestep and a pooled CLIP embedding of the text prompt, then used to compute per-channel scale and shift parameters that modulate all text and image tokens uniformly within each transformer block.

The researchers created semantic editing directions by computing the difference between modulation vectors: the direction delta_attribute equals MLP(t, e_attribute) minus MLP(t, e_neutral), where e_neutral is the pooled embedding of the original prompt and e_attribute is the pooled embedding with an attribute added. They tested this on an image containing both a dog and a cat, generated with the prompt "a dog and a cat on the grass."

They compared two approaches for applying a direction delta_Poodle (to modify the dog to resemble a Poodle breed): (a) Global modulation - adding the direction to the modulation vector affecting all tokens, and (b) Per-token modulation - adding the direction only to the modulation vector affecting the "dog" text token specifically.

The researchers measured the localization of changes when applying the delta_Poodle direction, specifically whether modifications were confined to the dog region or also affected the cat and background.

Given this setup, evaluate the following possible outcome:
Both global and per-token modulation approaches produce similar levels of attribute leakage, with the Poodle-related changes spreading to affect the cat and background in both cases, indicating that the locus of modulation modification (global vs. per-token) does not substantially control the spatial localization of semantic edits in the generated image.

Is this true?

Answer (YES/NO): NO